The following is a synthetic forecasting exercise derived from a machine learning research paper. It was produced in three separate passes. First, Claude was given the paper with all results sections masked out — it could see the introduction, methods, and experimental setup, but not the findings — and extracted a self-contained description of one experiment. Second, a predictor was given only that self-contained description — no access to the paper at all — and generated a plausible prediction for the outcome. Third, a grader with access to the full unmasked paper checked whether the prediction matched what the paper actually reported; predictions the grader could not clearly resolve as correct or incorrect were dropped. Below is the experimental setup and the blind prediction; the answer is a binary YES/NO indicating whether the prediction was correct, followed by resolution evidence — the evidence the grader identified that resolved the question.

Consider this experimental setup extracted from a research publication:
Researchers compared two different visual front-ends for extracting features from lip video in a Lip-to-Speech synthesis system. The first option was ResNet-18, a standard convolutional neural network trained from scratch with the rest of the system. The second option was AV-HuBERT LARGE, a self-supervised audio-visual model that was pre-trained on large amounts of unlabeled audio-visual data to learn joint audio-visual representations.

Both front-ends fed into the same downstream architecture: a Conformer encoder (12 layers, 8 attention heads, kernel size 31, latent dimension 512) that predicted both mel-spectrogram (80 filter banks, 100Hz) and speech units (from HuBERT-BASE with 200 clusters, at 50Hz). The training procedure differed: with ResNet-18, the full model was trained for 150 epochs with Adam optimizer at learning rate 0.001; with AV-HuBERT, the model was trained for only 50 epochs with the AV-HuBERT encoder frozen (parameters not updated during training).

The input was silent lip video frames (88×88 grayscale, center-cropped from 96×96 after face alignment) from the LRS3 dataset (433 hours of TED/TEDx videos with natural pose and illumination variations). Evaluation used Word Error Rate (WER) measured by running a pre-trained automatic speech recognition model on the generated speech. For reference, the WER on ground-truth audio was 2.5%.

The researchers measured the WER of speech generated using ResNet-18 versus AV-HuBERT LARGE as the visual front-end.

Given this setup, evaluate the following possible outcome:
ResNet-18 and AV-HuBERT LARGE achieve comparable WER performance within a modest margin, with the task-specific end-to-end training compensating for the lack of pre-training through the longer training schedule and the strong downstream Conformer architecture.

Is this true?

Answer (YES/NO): NO